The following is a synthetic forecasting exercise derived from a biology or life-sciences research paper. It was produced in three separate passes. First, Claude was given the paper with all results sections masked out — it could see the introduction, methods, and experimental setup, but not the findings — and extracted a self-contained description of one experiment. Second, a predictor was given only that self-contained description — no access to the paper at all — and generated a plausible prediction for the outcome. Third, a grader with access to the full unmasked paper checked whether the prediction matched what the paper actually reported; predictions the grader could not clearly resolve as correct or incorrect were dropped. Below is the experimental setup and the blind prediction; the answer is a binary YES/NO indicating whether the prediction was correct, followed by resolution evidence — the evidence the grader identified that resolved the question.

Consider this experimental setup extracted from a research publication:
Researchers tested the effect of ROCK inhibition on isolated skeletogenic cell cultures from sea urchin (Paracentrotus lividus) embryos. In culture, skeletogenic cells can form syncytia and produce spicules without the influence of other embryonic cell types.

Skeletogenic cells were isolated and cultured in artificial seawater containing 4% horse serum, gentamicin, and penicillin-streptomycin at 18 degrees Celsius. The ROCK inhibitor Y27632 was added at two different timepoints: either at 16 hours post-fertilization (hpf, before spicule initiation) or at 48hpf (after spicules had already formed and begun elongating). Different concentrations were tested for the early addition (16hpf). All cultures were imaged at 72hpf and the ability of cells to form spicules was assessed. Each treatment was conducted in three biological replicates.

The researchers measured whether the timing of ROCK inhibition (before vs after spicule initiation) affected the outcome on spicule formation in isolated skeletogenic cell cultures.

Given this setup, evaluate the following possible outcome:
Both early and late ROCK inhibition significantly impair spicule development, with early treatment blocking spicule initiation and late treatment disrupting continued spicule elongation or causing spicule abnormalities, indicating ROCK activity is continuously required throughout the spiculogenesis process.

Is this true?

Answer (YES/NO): YES